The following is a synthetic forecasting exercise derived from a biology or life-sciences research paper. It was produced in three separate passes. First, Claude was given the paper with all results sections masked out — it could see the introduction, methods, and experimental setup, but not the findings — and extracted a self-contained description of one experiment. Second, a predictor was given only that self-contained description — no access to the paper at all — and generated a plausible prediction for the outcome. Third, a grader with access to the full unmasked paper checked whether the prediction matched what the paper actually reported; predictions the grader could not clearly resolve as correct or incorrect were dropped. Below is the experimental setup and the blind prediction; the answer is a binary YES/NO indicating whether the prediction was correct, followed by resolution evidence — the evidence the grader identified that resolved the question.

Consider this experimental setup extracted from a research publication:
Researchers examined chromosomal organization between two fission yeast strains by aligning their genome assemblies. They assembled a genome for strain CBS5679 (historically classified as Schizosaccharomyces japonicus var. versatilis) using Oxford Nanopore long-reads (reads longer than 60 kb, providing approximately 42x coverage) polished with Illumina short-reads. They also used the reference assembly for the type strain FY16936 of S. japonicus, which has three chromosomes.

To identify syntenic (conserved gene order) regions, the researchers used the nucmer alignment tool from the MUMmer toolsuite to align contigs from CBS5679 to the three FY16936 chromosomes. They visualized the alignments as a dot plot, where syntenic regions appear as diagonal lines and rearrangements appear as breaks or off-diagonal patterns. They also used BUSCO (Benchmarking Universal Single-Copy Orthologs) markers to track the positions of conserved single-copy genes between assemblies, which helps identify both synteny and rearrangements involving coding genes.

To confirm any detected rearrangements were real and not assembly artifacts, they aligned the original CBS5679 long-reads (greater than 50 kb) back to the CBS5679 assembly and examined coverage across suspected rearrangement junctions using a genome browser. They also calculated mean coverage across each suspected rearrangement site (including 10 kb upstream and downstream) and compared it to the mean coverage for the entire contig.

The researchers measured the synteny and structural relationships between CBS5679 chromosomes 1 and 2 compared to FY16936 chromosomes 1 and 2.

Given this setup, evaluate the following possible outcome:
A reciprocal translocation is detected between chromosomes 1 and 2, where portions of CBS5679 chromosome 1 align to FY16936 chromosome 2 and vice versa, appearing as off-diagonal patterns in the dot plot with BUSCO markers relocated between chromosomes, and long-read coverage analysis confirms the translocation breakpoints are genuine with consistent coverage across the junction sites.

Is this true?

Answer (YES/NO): YES